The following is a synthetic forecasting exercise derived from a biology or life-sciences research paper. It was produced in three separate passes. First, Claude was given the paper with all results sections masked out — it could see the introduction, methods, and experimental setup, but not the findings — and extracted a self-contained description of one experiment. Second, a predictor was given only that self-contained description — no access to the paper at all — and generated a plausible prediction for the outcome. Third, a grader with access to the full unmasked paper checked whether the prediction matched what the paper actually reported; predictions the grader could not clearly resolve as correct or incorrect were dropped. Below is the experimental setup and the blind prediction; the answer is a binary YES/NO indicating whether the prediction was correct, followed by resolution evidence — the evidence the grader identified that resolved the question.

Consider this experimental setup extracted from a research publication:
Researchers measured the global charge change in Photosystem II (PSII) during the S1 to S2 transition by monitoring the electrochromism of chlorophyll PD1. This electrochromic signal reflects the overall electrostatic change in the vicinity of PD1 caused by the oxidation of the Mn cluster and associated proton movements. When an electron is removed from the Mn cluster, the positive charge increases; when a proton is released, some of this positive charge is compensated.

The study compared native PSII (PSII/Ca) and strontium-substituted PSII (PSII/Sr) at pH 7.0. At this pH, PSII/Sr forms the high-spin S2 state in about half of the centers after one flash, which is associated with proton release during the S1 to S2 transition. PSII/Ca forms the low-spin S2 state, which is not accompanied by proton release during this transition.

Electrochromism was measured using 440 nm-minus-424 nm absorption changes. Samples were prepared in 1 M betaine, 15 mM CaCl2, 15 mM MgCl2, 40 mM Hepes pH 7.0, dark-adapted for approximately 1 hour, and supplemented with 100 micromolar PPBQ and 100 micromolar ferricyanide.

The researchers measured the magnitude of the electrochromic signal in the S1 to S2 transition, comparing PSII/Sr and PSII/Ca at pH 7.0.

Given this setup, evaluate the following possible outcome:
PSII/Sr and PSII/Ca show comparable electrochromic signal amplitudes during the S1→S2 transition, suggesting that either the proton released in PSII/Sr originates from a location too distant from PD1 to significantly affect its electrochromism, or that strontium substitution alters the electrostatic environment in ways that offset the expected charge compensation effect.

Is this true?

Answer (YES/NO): NO